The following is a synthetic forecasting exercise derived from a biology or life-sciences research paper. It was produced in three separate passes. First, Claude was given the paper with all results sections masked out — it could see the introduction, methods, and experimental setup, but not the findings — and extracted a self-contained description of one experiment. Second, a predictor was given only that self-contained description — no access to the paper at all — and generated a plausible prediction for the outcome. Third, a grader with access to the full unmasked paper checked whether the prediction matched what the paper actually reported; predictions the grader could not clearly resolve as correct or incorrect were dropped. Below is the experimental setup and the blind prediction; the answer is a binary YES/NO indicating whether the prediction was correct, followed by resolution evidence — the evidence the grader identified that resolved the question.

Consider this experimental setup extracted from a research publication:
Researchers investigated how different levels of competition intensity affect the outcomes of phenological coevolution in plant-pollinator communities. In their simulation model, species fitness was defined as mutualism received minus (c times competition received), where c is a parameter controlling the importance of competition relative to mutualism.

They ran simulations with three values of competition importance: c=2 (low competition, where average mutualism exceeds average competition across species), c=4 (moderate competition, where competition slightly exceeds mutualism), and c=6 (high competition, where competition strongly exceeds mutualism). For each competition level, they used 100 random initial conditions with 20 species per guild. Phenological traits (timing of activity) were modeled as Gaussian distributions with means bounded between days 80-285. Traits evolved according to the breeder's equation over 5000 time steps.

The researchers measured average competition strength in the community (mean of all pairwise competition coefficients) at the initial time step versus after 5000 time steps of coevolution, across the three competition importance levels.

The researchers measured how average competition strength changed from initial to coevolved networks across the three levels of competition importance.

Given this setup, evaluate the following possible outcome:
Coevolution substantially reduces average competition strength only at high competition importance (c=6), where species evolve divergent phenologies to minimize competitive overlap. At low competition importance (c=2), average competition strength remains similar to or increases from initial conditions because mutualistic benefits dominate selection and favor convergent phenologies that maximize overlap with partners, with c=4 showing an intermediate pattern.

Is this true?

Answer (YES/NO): NO